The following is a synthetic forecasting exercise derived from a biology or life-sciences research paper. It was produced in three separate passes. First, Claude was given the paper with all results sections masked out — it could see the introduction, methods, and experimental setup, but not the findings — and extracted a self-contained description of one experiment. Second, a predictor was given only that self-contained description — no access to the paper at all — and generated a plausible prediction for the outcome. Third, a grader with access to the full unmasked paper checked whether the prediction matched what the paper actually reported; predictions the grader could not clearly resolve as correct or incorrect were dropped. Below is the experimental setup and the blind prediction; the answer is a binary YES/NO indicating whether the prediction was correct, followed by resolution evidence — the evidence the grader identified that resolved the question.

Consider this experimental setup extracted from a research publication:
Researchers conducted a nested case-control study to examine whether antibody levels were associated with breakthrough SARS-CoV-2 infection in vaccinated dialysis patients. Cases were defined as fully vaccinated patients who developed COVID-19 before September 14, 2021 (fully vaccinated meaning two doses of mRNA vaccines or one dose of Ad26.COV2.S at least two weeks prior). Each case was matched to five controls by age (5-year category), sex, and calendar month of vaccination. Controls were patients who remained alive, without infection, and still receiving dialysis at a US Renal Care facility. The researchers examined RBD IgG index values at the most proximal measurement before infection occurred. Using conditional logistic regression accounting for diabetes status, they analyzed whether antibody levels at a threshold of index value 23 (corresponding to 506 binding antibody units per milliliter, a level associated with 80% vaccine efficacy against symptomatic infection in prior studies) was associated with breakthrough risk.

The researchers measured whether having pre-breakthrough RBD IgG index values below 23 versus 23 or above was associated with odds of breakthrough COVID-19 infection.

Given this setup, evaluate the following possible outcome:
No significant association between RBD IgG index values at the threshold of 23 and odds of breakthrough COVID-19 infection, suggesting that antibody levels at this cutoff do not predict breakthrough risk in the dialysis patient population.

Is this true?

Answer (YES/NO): NO